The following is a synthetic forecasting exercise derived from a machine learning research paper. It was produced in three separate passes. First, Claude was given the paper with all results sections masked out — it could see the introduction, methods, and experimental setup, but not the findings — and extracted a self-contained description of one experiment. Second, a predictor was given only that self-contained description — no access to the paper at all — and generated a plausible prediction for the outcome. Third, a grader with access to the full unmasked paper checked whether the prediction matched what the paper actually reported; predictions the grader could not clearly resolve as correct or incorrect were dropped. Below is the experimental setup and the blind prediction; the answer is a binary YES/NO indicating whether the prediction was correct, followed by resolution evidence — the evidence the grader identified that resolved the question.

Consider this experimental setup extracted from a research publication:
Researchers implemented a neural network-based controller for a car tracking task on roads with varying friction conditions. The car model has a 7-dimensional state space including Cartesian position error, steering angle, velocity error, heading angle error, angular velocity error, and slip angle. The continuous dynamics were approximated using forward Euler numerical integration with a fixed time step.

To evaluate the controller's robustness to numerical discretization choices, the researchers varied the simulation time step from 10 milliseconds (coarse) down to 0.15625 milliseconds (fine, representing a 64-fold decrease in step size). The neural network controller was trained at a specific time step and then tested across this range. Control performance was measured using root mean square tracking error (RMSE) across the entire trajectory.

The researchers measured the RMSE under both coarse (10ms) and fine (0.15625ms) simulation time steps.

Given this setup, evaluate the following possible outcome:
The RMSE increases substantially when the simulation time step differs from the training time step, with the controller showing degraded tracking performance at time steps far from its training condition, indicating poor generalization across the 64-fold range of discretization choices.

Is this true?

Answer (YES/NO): NO